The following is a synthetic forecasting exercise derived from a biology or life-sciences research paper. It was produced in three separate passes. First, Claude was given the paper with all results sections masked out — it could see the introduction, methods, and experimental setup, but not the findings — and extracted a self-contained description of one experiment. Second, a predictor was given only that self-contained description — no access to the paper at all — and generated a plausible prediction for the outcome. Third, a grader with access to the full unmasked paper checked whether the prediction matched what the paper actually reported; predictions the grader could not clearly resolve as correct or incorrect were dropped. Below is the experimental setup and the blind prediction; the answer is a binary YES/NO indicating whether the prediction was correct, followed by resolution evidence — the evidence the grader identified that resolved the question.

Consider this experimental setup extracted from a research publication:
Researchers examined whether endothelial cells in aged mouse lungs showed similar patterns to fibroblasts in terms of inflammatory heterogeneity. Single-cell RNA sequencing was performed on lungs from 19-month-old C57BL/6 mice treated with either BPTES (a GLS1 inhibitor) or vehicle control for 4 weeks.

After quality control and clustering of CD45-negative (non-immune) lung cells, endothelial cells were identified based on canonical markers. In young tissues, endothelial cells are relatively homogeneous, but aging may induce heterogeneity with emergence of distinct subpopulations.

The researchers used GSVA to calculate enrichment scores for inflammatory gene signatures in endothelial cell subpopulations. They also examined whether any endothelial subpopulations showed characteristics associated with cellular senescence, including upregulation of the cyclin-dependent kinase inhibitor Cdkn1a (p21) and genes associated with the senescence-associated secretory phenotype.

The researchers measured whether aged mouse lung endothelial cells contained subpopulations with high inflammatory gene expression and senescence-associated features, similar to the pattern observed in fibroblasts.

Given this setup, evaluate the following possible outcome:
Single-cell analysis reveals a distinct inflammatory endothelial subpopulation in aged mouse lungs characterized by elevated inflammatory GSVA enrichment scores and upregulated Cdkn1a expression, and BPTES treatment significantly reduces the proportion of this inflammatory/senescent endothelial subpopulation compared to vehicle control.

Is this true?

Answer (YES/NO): NO